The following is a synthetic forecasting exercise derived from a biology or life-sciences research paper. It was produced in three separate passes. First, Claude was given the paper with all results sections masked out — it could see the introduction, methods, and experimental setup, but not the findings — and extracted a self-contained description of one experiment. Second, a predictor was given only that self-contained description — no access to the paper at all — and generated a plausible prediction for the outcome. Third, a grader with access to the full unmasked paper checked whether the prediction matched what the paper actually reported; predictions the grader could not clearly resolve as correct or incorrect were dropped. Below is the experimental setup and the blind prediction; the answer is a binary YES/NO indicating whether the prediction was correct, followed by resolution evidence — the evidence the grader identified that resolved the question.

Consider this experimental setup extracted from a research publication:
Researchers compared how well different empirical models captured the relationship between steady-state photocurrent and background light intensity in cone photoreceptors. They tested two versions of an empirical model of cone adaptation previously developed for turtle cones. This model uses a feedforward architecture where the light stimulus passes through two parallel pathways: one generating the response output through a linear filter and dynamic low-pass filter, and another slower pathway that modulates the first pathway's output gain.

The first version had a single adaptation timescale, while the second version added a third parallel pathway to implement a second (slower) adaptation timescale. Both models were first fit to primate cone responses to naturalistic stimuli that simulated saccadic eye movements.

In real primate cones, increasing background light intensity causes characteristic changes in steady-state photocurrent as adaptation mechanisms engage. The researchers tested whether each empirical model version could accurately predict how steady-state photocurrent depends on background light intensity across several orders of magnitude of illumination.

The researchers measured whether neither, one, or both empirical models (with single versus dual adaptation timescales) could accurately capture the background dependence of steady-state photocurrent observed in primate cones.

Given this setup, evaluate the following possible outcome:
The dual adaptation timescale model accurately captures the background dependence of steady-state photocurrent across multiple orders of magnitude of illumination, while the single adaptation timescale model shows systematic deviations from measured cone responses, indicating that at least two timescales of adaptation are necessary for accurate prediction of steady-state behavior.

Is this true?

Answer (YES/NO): NO